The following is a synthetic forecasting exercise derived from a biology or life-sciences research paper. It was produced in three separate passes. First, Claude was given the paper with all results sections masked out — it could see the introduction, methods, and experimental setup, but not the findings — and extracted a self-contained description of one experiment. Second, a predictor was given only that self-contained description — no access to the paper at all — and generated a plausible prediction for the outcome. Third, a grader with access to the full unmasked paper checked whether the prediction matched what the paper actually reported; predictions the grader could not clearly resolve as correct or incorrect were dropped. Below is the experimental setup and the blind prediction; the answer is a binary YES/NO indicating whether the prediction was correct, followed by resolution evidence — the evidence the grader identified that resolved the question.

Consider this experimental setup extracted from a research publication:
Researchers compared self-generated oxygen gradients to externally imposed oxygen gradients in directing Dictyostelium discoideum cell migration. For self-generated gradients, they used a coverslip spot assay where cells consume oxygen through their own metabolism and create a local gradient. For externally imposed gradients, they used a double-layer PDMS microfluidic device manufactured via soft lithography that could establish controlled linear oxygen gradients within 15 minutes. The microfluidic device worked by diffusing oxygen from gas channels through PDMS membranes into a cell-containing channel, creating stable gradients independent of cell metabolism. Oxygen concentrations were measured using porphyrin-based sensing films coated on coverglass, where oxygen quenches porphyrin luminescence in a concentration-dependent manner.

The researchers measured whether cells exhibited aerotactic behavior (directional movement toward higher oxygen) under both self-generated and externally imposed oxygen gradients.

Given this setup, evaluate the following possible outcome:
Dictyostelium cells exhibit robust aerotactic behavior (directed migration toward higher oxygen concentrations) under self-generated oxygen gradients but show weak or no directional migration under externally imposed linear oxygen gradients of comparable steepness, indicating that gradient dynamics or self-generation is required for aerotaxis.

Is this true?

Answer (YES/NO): NO